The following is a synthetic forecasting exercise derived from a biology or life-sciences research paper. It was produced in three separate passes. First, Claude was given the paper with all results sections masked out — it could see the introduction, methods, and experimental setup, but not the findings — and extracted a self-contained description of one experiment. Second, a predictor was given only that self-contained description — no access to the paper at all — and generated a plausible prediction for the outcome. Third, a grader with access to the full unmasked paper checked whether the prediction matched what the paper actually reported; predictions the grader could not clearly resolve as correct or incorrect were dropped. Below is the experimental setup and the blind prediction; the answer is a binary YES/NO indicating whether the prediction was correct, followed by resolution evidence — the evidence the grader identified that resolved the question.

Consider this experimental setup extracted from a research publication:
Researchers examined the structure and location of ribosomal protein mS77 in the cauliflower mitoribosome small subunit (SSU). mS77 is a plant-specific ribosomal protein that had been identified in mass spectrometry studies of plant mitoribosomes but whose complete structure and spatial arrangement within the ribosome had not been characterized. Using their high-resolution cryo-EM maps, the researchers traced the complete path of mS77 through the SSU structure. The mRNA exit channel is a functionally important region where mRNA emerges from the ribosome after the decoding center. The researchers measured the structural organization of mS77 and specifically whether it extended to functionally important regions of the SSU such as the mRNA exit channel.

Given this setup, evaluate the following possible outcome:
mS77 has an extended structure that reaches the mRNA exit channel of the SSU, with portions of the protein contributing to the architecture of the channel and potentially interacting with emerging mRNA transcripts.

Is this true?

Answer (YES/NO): YES